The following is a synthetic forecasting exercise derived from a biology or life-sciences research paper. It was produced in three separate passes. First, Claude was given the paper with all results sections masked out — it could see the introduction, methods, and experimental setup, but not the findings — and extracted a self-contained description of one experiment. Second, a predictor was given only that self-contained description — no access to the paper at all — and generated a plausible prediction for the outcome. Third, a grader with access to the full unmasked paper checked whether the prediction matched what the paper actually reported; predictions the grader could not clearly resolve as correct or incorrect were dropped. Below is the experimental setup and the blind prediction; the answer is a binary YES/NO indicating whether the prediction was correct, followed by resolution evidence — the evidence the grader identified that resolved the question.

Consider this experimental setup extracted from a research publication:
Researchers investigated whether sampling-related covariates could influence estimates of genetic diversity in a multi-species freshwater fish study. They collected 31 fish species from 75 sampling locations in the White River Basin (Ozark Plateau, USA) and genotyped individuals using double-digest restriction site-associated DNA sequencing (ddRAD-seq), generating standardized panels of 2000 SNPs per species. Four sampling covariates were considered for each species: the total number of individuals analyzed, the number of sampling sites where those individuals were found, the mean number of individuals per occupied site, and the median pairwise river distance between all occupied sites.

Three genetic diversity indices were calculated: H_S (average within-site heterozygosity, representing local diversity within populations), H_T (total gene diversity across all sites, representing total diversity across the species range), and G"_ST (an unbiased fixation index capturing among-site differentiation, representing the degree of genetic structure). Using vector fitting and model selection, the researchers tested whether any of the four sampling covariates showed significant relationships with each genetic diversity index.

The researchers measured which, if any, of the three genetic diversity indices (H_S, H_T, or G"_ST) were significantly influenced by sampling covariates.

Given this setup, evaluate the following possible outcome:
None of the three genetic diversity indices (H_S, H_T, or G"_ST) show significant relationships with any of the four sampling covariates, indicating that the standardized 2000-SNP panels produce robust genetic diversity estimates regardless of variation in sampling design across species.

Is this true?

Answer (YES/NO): NO